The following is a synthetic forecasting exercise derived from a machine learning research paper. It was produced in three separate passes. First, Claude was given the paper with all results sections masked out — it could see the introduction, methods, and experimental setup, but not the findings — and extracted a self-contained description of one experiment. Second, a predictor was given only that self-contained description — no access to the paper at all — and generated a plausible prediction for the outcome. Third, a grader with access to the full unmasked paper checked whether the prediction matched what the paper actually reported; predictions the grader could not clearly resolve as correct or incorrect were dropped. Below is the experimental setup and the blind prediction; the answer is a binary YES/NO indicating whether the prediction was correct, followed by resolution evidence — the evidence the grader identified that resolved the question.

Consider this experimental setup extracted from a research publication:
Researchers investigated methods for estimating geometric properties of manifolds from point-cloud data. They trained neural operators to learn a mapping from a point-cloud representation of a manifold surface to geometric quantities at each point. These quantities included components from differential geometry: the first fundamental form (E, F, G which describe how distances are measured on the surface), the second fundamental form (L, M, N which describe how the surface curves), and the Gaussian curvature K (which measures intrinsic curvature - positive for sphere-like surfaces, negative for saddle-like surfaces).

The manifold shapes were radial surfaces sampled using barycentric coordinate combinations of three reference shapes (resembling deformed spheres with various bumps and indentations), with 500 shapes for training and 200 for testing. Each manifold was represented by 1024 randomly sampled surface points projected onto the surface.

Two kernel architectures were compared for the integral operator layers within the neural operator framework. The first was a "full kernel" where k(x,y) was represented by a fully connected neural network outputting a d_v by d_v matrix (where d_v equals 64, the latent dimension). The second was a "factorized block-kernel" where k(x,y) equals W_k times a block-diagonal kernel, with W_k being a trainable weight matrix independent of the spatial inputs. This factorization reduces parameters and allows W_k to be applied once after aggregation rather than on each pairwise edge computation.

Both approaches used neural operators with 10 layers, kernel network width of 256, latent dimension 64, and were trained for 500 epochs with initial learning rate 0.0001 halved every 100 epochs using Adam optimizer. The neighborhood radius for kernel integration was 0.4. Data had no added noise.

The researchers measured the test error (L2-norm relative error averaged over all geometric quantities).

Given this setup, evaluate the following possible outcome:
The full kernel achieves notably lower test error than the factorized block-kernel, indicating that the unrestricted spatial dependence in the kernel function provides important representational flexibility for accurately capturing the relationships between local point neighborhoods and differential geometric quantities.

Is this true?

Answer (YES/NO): YES